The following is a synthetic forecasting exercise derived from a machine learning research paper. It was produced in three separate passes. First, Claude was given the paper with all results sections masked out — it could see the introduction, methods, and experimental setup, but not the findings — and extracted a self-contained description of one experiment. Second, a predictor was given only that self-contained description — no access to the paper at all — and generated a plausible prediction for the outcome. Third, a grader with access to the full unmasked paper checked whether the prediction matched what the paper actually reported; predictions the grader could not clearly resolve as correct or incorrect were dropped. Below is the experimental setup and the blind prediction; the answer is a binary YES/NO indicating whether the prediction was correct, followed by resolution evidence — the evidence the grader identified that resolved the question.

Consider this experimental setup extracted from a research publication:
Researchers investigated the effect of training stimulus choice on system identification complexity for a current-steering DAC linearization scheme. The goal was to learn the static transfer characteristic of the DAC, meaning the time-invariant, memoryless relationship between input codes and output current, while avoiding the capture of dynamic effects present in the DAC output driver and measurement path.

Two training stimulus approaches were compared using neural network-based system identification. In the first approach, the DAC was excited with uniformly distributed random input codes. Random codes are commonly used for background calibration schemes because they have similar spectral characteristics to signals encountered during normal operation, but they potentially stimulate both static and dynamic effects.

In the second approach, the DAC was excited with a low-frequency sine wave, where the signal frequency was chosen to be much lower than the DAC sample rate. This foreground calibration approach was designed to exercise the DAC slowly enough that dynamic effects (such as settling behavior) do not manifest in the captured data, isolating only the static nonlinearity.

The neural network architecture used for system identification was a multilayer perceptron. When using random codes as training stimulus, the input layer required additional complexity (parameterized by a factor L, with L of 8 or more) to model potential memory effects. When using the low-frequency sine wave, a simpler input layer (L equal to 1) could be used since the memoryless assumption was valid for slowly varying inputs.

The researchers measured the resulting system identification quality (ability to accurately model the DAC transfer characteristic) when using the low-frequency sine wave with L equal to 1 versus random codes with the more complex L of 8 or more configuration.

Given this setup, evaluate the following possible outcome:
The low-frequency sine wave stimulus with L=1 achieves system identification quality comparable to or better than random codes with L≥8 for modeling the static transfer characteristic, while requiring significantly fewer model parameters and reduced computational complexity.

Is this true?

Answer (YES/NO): YES